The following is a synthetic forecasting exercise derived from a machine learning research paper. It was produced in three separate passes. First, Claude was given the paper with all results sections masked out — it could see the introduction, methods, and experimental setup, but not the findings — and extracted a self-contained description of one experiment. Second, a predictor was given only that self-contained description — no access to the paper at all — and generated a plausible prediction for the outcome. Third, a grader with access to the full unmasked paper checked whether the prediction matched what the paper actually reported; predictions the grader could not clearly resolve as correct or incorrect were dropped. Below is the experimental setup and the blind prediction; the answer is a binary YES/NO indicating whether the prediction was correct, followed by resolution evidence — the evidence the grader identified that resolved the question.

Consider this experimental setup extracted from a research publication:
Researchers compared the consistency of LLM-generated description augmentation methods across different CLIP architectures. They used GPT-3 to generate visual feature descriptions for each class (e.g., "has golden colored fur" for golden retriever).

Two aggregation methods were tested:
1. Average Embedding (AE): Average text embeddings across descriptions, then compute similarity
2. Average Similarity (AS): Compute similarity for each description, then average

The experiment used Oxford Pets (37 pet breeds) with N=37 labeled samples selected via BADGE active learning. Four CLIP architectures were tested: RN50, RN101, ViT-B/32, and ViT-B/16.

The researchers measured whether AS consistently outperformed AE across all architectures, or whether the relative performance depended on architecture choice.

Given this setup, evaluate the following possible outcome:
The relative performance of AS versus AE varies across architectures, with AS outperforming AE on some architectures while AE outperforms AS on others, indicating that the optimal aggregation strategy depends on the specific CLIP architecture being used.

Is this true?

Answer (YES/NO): NO